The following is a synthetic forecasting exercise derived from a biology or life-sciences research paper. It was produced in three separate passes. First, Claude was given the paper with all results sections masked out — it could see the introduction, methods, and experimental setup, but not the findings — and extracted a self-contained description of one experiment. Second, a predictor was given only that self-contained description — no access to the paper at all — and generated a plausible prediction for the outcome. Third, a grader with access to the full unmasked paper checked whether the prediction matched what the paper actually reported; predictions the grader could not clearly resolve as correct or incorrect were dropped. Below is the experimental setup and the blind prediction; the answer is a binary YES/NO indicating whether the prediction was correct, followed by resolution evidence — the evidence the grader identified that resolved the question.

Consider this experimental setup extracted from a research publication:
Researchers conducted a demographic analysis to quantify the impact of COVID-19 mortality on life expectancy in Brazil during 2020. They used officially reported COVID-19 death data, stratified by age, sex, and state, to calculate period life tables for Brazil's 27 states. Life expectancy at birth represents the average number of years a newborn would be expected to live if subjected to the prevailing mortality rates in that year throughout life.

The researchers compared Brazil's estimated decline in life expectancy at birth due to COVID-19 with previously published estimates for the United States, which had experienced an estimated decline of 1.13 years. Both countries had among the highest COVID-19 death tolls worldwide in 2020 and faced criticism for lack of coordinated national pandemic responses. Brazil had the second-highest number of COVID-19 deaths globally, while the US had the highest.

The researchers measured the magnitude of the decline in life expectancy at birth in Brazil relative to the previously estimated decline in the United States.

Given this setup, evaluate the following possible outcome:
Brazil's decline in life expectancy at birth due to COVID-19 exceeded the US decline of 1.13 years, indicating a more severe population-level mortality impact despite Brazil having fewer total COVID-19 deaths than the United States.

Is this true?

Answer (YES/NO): YES